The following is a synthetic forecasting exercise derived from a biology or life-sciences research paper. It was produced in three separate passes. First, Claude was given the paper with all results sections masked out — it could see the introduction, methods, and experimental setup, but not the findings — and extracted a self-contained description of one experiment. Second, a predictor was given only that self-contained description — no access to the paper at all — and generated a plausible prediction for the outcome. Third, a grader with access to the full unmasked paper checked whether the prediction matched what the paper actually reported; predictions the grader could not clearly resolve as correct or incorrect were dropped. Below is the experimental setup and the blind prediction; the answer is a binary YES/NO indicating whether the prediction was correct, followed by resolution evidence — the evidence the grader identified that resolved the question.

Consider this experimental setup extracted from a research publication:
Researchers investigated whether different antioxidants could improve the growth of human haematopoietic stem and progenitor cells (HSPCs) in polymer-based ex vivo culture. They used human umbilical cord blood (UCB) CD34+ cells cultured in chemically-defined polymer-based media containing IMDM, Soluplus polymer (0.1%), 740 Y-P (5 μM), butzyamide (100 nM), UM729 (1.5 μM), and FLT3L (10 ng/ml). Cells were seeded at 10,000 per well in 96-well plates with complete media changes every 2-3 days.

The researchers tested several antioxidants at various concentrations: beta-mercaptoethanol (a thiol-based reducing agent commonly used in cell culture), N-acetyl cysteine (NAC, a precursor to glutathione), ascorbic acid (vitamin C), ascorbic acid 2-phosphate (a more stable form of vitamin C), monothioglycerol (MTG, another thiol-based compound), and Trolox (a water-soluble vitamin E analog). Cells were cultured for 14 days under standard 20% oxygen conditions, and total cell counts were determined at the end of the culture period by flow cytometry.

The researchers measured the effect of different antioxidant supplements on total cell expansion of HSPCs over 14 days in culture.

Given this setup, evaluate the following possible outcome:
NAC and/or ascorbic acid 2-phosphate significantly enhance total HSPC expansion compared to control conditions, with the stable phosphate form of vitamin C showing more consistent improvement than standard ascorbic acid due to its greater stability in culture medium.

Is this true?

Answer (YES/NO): NO